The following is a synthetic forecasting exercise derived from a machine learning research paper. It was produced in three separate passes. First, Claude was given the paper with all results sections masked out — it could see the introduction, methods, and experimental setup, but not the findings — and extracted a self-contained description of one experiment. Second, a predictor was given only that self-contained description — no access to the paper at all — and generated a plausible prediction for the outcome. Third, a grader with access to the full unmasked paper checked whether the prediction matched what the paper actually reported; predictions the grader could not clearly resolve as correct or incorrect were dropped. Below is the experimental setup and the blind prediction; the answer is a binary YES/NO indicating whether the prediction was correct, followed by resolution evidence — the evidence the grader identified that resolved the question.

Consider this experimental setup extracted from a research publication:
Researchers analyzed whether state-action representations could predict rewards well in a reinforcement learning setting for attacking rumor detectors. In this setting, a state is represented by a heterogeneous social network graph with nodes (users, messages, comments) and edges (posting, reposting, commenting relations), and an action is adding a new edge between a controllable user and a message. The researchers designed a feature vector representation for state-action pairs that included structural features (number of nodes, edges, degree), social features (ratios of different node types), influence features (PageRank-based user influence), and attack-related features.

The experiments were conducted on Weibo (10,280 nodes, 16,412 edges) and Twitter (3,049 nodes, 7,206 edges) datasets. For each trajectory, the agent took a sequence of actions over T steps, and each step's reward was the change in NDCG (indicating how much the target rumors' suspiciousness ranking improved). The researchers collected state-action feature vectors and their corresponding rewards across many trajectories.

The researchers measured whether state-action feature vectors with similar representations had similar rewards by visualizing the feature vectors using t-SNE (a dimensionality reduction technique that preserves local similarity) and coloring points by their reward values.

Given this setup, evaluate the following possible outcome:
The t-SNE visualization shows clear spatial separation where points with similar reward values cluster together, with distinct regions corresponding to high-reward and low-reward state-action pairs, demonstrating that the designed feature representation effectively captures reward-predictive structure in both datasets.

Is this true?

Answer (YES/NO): NO